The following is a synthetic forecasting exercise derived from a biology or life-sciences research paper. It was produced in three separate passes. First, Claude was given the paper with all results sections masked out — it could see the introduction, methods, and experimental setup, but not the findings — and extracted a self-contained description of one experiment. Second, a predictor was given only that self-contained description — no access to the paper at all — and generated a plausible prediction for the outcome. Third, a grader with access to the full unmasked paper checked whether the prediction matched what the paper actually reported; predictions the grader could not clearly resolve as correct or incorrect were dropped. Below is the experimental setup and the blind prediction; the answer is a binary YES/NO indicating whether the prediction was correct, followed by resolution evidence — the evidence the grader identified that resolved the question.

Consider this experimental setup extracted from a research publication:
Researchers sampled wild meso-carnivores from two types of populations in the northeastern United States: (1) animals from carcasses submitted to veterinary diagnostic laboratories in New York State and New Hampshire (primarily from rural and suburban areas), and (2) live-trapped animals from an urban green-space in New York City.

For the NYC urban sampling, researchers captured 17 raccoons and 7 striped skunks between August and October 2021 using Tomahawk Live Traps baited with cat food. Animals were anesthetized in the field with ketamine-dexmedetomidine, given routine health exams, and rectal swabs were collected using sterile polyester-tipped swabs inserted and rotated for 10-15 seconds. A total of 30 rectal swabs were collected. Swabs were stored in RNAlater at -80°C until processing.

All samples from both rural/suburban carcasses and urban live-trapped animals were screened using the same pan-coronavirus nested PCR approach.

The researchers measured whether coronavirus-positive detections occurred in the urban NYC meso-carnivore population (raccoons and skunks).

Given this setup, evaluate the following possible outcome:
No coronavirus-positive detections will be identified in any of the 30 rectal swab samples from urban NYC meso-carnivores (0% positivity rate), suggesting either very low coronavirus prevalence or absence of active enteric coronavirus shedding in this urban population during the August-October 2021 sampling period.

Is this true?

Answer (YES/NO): YES